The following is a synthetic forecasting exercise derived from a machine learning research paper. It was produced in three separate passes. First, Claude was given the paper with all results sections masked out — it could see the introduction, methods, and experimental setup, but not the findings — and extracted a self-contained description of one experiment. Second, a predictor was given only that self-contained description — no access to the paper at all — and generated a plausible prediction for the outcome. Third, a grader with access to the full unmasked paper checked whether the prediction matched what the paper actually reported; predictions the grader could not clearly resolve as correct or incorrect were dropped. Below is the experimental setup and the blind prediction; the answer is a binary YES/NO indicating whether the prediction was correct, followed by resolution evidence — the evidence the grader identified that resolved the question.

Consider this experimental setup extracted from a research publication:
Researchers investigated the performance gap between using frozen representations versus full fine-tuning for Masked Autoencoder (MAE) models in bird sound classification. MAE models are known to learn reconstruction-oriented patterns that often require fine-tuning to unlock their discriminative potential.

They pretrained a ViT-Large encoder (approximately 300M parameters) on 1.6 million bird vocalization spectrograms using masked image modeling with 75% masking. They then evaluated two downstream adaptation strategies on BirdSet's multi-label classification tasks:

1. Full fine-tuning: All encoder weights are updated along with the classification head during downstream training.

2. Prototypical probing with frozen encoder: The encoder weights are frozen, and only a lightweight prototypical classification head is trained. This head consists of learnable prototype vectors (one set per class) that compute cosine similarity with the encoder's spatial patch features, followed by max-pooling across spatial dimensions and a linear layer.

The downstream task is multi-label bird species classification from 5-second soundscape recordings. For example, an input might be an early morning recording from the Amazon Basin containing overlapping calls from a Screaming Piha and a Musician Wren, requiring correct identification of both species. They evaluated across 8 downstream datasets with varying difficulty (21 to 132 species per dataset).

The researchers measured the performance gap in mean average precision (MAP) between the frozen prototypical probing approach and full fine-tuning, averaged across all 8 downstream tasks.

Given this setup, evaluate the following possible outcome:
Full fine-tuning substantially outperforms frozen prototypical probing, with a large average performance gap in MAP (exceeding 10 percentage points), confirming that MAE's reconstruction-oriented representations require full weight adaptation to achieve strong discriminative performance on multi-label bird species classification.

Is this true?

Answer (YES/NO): NO